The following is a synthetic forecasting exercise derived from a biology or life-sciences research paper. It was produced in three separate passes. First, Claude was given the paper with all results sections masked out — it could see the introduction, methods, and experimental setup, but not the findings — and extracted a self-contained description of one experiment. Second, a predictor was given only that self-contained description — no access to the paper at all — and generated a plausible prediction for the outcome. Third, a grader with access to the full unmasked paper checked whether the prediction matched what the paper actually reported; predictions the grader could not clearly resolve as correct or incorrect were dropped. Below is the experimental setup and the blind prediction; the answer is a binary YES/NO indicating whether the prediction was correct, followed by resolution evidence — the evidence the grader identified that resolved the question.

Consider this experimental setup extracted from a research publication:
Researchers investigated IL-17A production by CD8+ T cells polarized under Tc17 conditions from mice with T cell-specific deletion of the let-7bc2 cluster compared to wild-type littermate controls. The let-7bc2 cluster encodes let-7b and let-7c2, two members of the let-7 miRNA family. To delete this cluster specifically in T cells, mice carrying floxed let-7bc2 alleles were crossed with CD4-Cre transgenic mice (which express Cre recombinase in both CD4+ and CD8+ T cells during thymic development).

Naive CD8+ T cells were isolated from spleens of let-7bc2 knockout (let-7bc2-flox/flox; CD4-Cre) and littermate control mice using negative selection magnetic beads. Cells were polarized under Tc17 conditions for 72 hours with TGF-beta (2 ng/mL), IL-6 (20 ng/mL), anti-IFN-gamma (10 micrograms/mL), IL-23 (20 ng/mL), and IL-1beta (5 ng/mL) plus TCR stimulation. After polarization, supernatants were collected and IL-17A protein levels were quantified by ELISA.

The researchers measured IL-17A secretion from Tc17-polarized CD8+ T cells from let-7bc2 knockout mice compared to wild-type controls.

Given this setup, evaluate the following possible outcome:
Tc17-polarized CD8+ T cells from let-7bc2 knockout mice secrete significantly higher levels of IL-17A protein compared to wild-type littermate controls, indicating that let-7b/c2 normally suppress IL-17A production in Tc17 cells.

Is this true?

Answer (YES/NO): YES